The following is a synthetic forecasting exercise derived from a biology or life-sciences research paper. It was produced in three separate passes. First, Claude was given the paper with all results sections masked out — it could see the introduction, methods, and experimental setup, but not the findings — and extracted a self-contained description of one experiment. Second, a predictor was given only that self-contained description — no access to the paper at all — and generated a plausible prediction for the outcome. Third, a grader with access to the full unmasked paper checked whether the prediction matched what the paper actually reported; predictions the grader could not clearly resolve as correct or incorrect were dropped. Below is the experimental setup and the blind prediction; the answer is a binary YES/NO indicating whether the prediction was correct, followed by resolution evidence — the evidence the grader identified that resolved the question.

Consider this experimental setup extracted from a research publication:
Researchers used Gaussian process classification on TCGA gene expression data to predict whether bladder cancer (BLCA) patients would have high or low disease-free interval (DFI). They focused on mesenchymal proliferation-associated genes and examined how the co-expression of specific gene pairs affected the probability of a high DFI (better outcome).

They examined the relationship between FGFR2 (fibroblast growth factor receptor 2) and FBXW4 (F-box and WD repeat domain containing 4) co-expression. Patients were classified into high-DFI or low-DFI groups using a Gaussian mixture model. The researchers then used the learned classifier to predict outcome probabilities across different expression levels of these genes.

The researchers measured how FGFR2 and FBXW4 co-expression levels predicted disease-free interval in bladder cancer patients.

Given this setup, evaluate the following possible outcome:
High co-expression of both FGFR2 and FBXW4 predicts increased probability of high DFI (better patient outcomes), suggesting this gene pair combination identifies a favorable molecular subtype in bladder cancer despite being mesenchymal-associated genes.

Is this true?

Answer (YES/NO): YES